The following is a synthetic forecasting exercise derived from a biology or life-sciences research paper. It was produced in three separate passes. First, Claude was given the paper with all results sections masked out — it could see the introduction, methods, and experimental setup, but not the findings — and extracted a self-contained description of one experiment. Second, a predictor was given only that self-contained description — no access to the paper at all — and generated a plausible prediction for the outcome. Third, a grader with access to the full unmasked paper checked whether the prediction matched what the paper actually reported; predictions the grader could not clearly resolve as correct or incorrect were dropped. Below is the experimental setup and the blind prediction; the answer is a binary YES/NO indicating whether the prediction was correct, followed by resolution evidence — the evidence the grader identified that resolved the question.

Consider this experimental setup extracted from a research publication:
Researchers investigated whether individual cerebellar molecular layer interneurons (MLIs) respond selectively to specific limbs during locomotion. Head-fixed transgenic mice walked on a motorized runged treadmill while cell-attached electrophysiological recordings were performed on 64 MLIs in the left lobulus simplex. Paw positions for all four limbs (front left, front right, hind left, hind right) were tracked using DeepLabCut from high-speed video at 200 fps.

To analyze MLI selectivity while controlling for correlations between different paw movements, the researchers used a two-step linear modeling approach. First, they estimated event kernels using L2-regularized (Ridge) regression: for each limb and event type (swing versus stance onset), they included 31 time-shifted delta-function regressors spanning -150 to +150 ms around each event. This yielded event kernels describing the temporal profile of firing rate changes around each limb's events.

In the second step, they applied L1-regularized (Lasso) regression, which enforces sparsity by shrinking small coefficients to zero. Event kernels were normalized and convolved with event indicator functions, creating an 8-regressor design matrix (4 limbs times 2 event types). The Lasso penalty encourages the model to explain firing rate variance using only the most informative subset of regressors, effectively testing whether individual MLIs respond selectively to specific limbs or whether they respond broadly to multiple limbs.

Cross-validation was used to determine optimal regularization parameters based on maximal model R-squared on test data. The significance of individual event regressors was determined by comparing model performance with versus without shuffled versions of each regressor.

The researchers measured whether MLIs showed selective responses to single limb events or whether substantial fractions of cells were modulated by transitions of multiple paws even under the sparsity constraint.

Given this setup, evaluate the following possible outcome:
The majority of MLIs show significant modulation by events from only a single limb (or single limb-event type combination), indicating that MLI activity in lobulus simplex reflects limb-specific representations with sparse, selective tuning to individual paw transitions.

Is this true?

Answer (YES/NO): NO